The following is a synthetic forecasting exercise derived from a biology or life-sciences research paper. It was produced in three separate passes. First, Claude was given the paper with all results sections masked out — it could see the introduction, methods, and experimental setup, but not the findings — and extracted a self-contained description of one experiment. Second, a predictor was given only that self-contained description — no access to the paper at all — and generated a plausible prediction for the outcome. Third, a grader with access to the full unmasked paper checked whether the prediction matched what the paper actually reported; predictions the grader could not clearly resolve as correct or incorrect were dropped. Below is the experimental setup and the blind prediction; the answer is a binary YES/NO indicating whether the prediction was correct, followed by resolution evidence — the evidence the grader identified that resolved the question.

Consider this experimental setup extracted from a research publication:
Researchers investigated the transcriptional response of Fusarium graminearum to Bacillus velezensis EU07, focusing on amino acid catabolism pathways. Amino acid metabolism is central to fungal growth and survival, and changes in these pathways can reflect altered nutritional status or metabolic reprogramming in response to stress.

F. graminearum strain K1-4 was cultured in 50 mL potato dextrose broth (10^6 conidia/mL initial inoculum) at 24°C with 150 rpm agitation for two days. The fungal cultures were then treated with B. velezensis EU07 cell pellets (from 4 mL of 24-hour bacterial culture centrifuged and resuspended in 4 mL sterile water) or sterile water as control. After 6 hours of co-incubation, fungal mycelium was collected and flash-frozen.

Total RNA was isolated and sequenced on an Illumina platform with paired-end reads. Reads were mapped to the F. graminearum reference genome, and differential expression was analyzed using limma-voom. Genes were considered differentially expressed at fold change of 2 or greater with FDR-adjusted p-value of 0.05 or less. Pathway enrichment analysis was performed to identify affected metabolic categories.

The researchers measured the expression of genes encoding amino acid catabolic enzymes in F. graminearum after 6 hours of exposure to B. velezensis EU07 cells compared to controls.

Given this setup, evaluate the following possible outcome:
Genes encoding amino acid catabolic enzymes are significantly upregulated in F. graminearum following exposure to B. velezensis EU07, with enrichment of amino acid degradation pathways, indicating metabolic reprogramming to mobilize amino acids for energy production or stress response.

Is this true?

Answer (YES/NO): NO